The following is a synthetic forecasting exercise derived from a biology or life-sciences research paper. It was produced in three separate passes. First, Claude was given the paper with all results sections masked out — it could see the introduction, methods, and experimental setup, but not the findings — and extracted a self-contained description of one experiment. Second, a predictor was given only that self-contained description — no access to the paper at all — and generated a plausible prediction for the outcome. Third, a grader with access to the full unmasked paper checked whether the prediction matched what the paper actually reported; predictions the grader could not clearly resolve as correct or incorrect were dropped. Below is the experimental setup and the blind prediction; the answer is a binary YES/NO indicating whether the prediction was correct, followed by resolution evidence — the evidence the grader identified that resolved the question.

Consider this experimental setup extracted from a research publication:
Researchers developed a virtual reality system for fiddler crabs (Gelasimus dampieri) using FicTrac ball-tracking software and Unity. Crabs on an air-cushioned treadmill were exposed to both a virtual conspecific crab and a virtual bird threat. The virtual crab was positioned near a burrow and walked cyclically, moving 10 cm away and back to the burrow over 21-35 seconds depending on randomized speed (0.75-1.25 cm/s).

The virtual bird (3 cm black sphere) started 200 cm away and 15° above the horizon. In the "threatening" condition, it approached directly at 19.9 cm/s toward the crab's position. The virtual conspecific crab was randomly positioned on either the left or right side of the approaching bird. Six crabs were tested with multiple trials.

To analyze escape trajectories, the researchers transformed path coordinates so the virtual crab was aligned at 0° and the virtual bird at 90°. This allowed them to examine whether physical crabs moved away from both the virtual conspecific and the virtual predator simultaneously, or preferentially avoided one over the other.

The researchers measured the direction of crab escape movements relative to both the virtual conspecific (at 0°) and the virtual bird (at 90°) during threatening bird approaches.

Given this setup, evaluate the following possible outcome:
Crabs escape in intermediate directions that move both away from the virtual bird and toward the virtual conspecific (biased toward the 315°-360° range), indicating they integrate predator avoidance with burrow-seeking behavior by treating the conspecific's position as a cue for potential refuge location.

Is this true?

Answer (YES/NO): NO